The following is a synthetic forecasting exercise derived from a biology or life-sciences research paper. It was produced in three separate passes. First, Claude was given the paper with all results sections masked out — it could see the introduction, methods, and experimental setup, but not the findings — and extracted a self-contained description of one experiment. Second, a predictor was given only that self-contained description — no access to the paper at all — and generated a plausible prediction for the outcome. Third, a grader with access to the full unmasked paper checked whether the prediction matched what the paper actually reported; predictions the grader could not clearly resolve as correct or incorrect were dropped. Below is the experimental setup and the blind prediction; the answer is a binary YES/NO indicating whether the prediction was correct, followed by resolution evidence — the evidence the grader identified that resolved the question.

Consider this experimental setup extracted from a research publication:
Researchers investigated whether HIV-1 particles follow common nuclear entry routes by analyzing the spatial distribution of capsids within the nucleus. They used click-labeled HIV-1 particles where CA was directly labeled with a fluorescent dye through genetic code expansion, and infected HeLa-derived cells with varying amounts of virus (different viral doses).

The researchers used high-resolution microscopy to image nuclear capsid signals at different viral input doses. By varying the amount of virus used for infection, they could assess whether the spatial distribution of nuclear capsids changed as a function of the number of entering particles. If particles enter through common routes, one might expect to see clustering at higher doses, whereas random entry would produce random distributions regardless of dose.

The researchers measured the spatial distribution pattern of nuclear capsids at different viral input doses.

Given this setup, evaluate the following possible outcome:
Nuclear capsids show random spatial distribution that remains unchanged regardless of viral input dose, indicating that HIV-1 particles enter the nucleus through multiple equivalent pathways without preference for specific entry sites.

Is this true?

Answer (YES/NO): NO